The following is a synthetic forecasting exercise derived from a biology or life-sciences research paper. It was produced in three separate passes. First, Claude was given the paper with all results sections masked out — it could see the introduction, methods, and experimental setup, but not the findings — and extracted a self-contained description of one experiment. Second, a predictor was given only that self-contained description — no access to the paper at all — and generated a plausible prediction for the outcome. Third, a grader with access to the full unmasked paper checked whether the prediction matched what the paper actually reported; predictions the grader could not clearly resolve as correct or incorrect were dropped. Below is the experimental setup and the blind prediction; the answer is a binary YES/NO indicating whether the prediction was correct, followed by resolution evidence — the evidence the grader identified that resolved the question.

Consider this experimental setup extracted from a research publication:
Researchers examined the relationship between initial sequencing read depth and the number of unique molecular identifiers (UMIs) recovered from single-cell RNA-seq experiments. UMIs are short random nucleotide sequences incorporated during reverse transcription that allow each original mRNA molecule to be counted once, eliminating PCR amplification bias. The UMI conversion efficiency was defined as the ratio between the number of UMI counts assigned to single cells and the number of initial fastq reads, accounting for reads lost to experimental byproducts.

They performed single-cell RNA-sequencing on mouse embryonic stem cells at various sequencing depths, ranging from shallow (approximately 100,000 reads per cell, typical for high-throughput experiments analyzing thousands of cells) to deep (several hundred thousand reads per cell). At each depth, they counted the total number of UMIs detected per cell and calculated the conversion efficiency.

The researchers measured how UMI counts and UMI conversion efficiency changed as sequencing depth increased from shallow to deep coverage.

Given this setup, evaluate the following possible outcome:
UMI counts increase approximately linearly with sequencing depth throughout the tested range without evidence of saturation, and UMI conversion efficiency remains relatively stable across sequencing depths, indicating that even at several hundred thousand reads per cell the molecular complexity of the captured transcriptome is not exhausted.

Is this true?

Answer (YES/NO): NO